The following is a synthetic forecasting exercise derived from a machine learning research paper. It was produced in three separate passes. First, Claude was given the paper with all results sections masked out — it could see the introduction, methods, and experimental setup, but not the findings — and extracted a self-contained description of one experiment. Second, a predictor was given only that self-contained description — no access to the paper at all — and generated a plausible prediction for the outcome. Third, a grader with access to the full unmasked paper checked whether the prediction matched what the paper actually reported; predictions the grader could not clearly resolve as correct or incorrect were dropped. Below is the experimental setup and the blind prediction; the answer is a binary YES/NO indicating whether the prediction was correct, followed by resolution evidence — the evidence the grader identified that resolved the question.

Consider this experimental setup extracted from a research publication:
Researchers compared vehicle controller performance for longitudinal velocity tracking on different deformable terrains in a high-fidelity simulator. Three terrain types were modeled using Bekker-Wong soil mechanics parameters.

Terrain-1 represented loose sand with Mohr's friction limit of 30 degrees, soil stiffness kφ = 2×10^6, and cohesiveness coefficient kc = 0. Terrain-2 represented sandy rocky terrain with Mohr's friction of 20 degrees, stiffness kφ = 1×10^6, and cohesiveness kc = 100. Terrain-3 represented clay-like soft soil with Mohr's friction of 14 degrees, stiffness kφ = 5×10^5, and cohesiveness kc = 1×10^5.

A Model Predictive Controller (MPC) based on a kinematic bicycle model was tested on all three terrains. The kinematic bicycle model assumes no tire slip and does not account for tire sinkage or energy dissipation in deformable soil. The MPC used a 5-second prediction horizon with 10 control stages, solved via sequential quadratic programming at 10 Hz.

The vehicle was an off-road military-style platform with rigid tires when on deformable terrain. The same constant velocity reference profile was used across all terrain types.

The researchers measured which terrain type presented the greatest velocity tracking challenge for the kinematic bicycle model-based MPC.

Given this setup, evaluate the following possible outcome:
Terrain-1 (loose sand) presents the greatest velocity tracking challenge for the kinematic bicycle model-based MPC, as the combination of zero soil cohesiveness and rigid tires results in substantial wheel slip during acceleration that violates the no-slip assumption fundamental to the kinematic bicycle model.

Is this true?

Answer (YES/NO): NO